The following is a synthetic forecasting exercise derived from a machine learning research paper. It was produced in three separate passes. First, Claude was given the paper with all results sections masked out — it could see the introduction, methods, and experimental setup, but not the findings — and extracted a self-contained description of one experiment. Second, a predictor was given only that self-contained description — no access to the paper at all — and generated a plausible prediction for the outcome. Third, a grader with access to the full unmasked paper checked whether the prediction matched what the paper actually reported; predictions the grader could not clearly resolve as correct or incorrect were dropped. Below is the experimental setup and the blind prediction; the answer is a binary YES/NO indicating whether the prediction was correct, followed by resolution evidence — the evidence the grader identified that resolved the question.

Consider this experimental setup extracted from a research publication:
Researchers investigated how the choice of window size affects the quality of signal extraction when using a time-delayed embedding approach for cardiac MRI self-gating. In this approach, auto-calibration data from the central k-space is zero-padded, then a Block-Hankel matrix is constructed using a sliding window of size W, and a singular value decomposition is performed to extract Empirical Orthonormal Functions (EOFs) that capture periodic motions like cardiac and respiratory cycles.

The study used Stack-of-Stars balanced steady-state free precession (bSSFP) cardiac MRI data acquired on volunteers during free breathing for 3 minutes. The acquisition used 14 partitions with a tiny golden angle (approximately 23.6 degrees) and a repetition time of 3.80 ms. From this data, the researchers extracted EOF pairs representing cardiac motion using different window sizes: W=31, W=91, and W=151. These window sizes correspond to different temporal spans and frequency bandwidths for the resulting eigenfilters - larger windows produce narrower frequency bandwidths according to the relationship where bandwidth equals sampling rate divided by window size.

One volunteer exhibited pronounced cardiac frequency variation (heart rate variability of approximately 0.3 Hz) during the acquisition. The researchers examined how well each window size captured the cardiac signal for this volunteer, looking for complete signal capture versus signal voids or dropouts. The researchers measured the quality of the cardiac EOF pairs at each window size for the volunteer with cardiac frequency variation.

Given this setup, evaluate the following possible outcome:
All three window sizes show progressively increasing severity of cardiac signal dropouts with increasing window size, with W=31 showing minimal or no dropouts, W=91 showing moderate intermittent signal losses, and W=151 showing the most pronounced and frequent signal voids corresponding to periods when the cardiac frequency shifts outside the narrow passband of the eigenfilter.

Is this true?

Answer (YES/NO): NO